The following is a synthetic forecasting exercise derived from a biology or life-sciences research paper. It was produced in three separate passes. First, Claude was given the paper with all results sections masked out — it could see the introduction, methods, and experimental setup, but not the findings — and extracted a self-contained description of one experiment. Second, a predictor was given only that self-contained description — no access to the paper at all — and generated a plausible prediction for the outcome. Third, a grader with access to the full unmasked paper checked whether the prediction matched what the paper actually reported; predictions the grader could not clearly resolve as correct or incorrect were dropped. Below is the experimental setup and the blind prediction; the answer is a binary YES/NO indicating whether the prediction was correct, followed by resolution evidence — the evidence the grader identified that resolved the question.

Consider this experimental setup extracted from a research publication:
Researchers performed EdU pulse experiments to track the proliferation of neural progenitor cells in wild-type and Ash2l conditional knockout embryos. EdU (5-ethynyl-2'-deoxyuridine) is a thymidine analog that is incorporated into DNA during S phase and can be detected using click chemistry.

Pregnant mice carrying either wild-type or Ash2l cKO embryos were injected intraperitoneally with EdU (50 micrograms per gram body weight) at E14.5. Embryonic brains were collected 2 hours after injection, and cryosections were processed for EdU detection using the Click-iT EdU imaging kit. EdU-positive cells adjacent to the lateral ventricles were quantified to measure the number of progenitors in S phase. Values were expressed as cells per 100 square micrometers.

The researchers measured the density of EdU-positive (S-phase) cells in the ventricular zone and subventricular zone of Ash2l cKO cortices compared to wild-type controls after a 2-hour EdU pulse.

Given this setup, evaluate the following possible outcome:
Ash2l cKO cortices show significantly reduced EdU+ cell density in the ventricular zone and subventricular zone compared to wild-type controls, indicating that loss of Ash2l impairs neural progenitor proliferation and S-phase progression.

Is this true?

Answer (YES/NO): YES